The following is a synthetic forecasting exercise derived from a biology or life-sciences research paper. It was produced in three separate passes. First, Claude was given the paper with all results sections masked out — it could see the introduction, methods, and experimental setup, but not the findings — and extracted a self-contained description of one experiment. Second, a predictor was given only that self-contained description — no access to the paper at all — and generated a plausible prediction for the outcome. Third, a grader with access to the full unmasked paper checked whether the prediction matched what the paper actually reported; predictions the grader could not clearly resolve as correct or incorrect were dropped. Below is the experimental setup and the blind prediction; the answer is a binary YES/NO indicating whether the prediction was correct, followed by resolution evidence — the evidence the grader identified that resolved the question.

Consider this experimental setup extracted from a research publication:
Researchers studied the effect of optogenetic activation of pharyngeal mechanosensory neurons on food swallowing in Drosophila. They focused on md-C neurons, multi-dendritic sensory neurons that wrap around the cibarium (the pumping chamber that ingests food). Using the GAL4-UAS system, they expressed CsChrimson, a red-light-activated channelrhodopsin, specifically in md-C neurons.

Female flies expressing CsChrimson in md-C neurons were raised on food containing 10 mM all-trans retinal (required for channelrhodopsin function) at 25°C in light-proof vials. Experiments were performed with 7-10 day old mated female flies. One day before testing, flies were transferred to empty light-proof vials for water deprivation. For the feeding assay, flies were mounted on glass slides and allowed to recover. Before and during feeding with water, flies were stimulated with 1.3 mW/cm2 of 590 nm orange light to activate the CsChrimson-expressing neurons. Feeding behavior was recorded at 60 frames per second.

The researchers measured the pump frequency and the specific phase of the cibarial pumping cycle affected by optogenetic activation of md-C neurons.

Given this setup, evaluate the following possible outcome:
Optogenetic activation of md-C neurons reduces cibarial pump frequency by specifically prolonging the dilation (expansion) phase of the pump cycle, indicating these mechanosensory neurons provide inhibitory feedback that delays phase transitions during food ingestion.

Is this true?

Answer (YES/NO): NO